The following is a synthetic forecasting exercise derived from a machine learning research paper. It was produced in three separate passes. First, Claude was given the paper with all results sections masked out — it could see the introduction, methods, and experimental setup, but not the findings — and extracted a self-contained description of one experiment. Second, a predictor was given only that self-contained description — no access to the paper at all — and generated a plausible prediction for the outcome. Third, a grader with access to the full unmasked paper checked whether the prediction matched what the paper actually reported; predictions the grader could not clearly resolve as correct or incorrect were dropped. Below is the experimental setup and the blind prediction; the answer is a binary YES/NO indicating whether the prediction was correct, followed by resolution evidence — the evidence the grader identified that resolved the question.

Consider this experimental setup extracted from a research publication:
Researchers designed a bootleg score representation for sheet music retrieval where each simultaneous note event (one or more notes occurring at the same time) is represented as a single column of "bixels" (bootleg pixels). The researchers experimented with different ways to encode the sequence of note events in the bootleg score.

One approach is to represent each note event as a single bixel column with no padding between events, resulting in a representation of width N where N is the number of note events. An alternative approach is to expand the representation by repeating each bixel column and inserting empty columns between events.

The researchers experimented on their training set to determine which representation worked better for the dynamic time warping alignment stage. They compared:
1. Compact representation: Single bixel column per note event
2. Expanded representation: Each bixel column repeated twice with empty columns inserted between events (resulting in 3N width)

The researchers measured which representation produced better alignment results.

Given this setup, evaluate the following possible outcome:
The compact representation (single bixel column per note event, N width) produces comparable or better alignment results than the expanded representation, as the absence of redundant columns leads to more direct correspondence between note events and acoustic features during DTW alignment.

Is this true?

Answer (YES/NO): NO